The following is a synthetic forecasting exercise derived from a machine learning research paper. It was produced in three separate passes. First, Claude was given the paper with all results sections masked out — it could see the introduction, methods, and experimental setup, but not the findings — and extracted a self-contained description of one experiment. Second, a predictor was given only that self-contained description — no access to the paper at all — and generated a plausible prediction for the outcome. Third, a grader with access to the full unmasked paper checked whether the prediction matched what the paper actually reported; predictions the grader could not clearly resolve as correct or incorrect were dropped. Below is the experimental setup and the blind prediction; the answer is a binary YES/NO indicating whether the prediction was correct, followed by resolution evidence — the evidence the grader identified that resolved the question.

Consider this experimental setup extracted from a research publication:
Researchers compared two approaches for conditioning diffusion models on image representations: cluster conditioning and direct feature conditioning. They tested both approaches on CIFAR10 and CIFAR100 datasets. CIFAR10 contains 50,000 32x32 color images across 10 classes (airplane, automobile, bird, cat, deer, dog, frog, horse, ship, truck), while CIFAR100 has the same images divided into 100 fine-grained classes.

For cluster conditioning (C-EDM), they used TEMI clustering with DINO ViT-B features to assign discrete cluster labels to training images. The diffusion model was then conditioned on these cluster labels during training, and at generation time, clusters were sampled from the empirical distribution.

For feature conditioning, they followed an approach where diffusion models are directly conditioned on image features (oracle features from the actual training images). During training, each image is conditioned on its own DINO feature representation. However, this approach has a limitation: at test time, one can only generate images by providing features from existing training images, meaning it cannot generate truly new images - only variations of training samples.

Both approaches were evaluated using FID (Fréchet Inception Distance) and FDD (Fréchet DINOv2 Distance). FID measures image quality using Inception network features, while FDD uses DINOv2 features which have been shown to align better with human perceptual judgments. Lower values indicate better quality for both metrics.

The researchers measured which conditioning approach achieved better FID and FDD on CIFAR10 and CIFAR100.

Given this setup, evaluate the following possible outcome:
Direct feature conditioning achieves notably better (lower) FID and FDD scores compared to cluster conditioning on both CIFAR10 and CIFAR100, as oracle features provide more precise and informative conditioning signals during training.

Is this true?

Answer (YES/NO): NO